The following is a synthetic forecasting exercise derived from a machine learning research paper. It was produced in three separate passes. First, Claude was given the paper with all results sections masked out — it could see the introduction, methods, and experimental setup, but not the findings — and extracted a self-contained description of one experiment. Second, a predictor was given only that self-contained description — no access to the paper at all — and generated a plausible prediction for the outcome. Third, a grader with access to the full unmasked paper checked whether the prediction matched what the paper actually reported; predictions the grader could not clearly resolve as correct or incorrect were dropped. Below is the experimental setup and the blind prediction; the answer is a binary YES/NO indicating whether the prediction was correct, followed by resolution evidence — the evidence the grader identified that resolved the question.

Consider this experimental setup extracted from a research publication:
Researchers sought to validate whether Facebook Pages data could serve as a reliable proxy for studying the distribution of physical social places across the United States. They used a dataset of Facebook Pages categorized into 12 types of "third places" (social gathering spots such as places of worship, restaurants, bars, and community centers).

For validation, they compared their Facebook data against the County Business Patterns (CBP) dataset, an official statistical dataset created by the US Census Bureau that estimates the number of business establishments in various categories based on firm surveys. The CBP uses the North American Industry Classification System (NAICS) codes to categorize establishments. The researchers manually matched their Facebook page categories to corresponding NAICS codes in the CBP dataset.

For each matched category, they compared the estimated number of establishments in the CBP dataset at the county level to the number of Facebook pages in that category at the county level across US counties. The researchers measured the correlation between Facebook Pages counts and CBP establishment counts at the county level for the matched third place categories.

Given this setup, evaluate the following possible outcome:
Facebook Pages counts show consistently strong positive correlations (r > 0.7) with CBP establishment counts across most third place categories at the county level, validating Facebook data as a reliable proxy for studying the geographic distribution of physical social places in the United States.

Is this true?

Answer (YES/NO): YES